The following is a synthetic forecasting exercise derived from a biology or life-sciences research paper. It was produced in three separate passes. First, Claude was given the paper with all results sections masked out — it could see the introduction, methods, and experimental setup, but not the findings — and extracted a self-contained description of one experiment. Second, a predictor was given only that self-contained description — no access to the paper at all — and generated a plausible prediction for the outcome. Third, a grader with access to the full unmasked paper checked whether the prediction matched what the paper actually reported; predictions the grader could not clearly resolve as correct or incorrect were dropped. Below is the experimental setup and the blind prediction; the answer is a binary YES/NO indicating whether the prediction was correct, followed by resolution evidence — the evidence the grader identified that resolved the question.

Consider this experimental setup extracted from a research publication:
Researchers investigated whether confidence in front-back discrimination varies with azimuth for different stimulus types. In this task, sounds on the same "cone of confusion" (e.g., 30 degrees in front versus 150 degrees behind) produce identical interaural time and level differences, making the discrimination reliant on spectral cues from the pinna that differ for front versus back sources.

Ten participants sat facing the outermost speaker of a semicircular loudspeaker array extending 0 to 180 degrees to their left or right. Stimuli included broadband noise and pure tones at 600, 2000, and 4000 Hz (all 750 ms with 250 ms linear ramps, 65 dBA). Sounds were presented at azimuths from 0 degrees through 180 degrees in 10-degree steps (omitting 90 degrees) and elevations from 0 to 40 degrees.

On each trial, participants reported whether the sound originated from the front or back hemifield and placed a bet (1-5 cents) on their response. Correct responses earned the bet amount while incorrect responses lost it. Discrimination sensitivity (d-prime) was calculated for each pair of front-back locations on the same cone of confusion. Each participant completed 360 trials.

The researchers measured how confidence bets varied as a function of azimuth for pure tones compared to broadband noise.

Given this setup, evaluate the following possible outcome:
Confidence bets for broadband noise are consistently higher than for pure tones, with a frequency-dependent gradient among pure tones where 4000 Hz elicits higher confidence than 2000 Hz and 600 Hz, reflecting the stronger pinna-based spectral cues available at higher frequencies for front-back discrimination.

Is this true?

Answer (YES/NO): NO